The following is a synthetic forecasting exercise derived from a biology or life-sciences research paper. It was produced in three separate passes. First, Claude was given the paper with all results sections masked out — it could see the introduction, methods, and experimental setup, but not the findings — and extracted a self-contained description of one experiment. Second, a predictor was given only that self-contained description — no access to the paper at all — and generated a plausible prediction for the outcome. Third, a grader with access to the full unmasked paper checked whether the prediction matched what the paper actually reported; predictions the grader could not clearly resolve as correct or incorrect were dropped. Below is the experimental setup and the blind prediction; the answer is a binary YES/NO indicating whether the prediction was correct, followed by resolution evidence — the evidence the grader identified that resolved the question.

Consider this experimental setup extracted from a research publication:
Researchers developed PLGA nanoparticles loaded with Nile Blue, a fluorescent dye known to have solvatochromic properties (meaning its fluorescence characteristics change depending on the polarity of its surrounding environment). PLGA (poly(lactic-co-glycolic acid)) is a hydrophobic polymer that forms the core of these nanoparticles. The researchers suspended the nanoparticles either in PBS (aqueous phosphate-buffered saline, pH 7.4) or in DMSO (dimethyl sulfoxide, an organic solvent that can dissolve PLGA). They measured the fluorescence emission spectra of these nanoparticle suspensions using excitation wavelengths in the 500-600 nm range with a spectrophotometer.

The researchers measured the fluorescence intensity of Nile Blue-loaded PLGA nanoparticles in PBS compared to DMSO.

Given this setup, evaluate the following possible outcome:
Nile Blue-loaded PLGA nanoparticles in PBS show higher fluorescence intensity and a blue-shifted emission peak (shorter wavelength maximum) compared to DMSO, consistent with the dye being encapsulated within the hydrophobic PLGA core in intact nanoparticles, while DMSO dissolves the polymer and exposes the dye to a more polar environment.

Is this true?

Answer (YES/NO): NO